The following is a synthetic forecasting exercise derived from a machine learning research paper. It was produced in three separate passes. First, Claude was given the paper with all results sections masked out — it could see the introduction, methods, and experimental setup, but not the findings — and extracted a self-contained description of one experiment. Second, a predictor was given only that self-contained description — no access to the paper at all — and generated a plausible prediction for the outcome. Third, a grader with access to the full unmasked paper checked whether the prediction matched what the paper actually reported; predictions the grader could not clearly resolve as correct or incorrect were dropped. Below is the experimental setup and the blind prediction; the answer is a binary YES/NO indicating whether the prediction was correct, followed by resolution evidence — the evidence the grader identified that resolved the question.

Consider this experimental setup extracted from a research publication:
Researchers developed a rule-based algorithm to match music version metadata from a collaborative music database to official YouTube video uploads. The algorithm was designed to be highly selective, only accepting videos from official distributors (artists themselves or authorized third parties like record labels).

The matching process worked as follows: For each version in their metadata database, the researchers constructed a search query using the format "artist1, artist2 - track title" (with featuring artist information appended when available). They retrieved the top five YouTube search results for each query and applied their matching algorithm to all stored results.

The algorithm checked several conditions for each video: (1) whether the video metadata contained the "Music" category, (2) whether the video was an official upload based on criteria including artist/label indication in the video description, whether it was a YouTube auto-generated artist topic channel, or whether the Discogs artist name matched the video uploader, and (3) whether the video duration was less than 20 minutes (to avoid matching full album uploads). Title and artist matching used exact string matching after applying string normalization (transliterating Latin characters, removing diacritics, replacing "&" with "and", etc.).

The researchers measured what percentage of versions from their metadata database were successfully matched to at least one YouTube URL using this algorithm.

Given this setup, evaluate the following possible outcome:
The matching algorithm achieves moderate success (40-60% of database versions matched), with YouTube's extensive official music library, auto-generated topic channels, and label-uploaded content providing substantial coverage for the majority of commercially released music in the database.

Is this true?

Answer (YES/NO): NO